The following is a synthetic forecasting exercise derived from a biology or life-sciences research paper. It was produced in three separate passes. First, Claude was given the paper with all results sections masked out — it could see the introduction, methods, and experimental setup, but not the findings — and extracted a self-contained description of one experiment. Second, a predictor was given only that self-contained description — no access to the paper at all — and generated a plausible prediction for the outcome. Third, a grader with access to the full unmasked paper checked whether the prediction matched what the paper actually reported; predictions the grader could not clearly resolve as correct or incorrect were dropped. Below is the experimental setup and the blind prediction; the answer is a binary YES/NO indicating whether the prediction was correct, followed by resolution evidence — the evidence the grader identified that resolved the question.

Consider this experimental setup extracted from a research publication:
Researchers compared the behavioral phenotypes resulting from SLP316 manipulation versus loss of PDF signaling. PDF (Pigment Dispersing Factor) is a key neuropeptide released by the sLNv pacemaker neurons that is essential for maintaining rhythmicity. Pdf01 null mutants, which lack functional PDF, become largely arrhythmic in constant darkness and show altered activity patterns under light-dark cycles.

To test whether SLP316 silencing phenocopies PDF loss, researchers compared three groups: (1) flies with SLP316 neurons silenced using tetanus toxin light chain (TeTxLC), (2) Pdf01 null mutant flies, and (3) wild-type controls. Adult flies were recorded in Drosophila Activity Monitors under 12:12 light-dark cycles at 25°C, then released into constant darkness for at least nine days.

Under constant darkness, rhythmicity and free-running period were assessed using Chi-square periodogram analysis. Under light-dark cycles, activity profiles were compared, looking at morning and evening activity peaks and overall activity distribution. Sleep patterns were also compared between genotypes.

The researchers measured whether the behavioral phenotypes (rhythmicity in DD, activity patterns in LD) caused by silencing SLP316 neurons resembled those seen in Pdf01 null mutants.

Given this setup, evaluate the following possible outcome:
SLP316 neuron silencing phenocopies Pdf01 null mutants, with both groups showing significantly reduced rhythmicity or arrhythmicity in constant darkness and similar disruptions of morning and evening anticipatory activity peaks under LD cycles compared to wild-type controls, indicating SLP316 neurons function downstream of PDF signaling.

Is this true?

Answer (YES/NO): NO